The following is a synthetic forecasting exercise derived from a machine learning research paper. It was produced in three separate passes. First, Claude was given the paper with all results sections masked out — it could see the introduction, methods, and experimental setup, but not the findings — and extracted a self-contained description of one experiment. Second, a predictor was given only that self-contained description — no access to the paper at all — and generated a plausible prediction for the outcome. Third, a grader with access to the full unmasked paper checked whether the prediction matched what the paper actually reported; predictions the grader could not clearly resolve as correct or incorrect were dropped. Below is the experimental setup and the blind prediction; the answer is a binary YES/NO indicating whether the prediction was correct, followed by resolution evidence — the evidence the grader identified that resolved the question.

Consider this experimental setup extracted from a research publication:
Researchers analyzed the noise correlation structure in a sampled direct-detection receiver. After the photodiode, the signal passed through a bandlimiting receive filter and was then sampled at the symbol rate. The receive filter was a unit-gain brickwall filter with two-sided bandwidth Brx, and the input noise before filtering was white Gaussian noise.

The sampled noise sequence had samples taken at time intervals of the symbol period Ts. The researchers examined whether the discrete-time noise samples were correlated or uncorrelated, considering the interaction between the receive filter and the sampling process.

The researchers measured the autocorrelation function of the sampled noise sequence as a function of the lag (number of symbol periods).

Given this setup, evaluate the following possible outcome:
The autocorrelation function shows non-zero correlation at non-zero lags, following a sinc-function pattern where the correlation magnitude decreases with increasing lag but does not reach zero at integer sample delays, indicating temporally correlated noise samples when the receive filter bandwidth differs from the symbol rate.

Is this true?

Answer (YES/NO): NO